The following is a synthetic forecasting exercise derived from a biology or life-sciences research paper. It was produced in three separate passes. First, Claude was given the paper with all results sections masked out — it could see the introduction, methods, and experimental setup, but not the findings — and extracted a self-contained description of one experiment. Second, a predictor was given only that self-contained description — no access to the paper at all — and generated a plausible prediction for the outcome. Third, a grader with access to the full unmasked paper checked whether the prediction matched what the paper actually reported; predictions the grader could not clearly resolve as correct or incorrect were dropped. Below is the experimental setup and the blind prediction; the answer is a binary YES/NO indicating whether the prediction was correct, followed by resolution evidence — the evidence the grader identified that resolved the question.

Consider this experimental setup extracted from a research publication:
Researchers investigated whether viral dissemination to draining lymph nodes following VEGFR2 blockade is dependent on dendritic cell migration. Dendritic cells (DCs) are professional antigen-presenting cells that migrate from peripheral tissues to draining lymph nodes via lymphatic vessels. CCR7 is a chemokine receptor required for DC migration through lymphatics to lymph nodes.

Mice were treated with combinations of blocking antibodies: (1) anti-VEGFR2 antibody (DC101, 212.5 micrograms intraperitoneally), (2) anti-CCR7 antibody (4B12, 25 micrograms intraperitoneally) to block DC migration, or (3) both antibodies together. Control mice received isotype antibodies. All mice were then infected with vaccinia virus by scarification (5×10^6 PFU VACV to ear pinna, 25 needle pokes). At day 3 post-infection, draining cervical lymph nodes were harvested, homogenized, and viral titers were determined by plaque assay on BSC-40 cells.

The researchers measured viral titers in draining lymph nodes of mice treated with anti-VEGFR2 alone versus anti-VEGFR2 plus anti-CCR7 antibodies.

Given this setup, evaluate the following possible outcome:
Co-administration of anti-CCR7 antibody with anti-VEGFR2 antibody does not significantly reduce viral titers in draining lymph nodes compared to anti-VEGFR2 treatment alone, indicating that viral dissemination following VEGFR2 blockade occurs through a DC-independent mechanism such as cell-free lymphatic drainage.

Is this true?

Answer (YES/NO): YES